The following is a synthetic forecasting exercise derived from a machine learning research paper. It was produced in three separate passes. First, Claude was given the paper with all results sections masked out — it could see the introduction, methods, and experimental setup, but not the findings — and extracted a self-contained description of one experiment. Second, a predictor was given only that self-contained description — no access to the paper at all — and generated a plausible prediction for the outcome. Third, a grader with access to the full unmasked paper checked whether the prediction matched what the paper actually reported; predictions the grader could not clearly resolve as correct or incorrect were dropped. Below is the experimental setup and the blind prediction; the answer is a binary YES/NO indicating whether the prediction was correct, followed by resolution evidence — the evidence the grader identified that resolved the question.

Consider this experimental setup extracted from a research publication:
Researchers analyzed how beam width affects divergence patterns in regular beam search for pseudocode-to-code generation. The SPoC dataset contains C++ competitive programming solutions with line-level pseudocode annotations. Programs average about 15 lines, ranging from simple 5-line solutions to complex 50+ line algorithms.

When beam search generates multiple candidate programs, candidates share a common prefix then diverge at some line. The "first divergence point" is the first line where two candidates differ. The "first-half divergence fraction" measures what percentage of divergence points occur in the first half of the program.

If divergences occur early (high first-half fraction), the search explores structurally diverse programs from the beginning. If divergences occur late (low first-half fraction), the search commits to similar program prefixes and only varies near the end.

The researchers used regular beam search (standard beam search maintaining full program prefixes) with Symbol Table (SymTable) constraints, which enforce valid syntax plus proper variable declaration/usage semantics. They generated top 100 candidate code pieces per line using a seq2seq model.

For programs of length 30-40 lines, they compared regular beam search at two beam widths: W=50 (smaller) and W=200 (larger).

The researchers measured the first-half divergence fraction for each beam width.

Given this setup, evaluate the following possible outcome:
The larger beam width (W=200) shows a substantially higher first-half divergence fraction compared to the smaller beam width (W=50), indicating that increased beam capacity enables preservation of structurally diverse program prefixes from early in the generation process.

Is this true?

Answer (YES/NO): YES